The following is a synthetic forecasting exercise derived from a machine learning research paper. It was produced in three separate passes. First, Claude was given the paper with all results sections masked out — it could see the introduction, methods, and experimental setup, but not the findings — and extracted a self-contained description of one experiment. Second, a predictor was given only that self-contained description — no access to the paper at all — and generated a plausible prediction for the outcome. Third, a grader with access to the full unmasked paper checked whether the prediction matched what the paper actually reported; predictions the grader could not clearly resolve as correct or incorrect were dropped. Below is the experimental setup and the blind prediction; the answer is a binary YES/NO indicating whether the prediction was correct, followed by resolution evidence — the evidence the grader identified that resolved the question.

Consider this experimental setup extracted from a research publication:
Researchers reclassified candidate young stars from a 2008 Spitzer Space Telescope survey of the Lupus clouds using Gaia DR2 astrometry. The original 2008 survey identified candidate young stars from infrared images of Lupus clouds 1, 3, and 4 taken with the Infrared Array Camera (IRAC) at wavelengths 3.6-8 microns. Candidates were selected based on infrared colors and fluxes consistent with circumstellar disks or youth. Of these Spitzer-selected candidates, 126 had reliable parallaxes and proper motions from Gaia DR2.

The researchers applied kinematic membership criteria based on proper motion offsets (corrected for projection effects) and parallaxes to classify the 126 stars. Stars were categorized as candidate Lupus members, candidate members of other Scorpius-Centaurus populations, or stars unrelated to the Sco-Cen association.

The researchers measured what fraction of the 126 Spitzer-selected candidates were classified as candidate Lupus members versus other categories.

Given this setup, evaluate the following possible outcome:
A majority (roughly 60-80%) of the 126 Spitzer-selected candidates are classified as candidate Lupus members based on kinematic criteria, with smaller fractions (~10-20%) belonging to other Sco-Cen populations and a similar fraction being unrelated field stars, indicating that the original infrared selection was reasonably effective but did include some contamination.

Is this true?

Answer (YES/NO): NO